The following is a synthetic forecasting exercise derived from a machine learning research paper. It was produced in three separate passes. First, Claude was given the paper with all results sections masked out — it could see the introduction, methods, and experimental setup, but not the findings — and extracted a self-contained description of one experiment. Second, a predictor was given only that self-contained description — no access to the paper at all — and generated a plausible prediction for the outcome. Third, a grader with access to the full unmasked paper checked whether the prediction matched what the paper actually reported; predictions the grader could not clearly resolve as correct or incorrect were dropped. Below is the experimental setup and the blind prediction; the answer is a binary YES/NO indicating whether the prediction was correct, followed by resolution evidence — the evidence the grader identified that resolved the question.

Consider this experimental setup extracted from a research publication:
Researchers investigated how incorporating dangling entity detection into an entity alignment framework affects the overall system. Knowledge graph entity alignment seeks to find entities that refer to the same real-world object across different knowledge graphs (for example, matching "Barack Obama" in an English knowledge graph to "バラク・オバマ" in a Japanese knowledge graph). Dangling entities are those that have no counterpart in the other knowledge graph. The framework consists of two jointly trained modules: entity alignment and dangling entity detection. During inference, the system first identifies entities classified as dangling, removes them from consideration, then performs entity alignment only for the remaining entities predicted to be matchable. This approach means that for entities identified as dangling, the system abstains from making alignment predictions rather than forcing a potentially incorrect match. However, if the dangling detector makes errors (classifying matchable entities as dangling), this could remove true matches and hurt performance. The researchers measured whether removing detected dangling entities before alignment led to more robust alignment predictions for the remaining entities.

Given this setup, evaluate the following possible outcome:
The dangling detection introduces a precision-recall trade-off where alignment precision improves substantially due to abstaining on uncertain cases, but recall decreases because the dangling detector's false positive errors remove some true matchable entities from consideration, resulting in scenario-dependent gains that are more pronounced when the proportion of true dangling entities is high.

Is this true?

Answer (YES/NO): NO